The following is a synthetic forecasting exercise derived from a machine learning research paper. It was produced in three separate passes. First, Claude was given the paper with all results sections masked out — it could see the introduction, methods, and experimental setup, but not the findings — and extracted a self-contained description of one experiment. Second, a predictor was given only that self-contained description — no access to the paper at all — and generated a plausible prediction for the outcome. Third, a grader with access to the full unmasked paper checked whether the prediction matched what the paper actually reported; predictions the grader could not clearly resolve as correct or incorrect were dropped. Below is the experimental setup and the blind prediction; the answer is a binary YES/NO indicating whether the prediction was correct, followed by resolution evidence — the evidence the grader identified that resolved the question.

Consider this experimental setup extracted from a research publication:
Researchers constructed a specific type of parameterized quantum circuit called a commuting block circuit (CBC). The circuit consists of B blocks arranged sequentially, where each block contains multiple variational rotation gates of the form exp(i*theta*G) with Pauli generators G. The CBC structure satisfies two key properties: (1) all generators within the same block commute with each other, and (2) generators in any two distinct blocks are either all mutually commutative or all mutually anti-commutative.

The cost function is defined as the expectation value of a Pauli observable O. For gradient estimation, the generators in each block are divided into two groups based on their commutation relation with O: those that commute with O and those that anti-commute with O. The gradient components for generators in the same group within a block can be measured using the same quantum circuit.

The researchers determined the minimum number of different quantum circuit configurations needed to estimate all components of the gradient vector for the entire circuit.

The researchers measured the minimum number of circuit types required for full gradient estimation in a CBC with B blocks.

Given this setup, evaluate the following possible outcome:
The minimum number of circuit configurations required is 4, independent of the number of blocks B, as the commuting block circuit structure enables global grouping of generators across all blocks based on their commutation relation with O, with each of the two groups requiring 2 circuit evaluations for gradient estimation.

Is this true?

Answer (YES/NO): NO